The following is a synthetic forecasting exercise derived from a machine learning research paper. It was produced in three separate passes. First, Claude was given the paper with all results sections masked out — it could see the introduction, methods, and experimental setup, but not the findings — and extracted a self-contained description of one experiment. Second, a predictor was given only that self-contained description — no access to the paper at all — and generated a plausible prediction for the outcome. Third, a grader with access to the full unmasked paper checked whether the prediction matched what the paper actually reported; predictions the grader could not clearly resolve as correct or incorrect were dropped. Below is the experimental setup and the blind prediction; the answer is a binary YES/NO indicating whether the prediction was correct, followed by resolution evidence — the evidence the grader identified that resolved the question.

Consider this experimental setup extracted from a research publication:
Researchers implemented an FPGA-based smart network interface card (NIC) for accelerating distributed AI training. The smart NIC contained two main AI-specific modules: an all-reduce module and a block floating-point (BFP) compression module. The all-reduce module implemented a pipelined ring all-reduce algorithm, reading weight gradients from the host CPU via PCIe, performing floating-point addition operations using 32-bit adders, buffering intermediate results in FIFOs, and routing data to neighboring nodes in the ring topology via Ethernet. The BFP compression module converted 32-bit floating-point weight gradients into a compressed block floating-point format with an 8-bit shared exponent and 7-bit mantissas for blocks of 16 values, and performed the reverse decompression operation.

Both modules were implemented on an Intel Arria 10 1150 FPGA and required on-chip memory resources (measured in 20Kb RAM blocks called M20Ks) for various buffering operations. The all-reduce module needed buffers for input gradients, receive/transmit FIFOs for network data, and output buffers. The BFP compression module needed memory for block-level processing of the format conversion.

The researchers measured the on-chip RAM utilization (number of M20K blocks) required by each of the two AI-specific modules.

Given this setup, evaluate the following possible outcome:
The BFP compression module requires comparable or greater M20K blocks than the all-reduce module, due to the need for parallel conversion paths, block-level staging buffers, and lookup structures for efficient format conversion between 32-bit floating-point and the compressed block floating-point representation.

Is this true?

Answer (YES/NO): YES